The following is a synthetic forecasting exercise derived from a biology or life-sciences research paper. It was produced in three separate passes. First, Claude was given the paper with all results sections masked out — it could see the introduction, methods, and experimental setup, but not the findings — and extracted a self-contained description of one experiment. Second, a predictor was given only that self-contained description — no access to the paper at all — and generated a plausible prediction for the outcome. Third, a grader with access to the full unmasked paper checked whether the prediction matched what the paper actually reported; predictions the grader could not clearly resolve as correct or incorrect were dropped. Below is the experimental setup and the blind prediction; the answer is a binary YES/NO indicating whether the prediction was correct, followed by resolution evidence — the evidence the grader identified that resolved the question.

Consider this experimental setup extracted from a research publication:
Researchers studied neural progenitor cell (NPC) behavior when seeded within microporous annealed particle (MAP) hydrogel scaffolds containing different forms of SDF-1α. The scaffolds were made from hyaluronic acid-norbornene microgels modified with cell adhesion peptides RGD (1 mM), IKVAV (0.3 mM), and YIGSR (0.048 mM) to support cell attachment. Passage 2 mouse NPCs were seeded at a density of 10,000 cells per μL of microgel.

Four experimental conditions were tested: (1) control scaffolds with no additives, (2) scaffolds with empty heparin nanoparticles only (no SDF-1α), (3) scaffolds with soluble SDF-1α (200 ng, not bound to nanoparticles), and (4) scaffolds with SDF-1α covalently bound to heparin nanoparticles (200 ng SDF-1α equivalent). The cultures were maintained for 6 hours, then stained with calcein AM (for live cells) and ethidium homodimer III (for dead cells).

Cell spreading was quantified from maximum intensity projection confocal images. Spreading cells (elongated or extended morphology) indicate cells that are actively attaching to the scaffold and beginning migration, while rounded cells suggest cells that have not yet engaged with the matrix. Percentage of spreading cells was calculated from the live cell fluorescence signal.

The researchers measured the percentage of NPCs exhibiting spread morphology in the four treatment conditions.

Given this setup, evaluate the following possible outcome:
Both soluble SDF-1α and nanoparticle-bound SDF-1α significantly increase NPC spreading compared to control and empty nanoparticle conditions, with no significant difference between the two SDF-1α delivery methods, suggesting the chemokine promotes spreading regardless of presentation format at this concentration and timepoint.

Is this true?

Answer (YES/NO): NO